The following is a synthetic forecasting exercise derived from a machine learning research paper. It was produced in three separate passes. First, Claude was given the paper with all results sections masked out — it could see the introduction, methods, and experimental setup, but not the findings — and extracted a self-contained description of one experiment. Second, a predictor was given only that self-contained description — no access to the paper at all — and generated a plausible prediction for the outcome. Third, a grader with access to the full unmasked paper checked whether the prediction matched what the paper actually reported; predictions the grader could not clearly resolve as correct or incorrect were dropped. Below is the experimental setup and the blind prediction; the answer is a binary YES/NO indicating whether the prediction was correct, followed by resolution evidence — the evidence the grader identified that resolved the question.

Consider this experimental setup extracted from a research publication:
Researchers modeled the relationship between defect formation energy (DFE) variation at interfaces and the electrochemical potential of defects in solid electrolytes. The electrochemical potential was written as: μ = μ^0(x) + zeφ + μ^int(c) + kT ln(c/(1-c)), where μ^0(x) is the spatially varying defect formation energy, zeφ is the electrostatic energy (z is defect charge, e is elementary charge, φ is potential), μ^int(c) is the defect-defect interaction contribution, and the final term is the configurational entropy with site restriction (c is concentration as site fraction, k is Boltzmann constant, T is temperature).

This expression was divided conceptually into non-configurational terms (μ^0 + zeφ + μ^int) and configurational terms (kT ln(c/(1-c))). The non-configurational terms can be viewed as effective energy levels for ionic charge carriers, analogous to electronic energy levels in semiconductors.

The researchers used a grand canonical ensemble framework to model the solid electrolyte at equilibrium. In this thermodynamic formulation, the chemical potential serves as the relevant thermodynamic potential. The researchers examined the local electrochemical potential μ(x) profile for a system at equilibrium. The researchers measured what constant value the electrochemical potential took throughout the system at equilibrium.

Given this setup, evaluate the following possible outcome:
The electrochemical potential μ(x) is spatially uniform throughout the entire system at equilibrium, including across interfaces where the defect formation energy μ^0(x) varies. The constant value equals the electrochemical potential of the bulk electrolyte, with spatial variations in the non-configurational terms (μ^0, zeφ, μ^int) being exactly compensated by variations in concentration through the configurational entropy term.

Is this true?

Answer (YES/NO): YES